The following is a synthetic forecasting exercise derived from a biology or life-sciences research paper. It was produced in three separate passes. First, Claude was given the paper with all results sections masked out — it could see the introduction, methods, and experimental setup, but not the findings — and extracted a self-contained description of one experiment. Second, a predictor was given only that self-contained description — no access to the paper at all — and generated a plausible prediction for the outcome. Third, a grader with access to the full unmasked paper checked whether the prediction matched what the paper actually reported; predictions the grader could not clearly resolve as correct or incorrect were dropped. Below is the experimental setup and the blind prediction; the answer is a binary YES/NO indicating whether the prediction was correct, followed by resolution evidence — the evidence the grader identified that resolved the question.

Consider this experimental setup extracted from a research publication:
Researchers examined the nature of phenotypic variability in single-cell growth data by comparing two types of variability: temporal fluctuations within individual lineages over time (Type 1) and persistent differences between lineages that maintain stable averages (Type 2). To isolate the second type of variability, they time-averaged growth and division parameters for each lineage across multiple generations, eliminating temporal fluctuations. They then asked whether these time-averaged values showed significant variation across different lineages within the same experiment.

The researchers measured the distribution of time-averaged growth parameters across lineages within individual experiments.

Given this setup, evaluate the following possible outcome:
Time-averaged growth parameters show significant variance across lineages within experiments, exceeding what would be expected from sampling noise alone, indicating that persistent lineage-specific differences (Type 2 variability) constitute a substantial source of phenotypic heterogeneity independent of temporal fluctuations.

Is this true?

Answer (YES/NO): YES